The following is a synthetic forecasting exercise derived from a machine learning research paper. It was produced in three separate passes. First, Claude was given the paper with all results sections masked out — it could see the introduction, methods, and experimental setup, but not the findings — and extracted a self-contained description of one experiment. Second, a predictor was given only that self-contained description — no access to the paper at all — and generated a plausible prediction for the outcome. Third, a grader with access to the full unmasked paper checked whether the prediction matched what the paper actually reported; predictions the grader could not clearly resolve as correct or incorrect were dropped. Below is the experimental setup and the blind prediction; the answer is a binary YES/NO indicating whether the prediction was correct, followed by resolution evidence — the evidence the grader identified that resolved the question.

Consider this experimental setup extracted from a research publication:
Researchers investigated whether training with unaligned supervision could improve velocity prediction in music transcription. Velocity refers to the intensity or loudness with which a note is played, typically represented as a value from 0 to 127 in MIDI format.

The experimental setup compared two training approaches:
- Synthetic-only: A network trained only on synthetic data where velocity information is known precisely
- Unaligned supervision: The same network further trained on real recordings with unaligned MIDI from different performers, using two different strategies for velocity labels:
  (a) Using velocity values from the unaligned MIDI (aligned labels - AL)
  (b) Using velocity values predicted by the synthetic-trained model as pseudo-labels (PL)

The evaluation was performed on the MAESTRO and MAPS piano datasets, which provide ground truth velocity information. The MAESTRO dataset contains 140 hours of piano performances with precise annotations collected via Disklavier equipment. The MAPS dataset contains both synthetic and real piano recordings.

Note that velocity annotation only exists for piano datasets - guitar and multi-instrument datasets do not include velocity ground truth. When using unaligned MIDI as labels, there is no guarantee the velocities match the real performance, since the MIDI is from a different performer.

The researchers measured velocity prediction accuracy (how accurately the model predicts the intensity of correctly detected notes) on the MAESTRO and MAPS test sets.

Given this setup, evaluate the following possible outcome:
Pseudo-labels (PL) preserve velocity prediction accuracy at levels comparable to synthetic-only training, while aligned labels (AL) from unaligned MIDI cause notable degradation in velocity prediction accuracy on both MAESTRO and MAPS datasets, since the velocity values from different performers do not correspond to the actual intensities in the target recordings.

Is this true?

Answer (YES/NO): NO